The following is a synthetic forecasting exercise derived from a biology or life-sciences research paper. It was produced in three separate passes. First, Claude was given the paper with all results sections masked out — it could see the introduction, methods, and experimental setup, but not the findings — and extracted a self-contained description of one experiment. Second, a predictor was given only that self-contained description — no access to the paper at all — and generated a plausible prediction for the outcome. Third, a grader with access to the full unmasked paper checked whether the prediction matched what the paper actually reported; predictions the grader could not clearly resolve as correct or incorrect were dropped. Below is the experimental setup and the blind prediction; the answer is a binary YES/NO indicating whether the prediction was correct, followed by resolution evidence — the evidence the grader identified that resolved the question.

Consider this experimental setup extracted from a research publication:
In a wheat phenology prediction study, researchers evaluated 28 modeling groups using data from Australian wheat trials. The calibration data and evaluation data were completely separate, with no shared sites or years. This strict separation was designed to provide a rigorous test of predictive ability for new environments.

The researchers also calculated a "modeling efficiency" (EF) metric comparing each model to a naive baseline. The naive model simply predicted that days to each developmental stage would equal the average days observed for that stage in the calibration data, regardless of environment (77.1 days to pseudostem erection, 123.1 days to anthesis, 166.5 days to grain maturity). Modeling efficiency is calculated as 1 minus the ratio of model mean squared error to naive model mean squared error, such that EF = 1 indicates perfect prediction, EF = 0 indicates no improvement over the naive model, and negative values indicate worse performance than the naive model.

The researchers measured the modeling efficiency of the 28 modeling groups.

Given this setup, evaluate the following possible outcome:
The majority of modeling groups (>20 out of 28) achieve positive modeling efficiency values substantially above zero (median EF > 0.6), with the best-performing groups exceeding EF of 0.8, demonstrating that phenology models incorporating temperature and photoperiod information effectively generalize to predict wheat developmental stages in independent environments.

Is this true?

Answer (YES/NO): NO